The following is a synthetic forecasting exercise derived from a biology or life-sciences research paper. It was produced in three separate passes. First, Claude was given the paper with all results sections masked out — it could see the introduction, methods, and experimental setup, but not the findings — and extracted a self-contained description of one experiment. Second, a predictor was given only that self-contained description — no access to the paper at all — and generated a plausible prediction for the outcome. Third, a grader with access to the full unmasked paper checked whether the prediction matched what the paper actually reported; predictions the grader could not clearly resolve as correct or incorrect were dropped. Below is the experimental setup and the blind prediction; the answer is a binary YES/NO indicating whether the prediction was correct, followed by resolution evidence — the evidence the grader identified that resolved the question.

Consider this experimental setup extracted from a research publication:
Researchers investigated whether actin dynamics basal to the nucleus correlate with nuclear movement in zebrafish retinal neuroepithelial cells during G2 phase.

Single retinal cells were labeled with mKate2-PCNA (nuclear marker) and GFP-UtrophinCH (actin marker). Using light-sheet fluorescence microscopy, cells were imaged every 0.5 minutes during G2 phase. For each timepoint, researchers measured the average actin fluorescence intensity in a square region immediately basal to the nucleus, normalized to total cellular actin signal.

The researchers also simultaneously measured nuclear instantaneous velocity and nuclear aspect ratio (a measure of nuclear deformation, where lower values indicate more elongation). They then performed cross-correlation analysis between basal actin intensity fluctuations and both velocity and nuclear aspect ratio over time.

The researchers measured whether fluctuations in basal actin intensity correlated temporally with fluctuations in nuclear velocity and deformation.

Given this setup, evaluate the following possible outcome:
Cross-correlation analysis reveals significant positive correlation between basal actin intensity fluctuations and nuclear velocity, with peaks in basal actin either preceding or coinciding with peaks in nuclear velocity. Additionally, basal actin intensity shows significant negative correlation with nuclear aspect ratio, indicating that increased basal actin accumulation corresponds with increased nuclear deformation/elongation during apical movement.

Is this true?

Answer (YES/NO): NO